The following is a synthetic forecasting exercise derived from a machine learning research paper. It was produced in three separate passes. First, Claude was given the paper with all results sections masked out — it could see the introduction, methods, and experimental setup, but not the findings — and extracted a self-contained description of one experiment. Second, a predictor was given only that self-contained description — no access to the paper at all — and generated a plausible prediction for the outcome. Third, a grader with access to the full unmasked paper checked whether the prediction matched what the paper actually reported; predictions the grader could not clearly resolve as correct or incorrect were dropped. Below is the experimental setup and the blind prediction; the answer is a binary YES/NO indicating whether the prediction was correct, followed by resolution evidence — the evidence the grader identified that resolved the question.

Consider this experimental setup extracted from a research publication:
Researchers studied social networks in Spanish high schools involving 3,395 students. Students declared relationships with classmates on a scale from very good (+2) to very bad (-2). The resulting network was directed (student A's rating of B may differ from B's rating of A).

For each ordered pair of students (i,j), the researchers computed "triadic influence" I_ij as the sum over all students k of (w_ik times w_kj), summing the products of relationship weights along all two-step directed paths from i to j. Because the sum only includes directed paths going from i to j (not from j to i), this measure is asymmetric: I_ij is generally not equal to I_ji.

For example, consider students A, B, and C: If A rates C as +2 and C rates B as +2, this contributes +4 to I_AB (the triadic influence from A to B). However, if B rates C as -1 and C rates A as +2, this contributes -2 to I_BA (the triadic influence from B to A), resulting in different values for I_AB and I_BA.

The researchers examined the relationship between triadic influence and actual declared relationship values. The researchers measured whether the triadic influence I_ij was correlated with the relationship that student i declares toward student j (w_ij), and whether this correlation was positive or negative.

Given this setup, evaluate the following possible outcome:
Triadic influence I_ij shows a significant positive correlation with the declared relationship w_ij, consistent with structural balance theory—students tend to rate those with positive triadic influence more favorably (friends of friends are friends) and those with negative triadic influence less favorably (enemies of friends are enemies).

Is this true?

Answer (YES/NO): YES